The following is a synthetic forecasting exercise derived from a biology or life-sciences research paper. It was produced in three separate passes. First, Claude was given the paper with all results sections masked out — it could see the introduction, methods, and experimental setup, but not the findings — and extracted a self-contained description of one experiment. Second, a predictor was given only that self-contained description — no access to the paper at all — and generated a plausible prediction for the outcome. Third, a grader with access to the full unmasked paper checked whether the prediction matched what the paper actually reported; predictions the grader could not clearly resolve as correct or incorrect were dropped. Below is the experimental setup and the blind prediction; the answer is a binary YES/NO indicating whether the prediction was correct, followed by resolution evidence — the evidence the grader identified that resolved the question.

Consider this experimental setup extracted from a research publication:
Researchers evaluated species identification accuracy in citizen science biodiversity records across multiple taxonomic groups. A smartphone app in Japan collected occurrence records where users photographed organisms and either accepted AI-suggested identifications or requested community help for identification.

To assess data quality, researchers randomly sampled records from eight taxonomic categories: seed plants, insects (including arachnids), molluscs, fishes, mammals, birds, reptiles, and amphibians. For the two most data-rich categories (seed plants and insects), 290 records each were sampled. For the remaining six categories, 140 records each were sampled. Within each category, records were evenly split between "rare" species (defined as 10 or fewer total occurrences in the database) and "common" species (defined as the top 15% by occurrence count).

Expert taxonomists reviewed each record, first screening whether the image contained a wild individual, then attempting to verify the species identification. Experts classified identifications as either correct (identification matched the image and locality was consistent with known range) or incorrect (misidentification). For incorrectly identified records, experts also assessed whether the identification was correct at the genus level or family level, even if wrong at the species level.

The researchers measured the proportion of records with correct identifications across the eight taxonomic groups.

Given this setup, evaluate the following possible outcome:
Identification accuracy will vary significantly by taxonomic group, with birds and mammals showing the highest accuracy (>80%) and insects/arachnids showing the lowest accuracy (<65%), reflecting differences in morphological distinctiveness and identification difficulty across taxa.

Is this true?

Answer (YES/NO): NO